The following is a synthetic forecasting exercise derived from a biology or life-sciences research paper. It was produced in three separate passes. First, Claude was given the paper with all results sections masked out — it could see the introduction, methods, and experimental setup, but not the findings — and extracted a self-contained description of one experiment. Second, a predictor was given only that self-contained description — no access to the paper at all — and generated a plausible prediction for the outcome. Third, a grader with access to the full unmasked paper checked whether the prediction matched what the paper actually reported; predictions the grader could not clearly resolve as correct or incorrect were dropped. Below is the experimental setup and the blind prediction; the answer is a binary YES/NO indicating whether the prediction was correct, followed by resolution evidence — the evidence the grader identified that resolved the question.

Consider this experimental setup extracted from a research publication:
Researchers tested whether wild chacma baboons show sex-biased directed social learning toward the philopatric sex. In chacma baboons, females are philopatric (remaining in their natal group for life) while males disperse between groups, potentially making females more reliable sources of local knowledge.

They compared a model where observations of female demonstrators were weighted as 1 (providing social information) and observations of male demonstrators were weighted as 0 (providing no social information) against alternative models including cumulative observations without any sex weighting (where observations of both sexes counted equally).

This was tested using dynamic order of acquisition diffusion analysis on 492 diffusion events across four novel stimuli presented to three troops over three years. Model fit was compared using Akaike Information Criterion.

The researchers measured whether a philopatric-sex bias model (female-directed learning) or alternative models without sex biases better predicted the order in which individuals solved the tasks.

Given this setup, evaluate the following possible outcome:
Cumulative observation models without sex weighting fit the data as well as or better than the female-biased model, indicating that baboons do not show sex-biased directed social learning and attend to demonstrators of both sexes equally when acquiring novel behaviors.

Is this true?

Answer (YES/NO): YES